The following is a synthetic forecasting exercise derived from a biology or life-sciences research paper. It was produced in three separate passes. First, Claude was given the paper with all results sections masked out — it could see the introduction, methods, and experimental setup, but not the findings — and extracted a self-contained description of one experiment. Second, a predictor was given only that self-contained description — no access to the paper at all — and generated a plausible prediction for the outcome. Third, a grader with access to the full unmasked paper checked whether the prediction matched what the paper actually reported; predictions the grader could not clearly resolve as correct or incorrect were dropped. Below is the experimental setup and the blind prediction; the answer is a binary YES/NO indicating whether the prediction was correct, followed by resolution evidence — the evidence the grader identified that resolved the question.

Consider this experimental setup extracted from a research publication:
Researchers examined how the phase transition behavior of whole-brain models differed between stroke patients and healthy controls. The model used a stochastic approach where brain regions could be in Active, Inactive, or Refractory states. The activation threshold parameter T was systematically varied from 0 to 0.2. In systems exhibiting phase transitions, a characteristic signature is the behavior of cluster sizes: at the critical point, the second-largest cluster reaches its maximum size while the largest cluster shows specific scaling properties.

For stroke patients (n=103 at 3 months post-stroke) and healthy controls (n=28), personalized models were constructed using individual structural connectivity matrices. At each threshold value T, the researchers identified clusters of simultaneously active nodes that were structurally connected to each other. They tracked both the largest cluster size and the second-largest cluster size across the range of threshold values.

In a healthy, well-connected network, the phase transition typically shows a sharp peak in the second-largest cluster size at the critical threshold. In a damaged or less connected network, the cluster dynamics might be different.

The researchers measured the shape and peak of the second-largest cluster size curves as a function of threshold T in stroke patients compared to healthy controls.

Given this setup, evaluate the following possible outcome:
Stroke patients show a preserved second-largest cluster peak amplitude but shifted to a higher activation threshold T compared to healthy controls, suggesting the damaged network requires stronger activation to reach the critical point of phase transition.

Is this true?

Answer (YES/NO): NO